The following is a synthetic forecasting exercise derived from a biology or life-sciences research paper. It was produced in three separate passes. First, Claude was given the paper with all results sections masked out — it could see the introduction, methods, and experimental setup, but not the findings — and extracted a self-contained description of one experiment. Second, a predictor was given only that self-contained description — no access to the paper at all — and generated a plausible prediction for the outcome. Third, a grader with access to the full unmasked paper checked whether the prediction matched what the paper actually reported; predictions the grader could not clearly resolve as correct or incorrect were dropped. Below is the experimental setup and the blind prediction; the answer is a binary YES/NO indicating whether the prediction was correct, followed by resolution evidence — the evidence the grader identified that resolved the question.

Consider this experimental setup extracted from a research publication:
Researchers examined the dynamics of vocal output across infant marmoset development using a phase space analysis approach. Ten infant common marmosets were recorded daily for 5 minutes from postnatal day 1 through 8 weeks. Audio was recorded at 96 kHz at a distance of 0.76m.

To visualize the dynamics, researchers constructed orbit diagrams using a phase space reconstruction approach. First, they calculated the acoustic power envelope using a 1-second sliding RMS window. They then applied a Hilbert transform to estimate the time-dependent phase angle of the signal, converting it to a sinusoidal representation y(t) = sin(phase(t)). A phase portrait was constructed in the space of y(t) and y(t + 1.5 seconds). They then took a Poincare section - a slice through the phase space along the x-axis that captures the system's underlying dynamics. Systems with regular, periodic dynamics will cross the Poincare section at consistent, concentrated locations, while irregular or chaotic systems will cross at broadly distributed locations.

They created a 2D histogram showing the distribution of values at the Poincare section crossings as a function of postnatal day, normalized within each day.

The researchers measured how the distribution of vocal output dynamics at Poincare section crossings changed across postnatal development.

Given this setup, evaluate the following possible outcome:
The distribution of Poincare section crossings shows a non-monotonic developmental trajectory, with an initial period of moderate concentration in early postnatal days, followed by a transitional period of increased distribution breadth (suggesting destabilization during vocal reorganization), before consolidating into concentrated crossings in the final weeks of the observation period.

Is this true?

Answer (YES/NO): NO